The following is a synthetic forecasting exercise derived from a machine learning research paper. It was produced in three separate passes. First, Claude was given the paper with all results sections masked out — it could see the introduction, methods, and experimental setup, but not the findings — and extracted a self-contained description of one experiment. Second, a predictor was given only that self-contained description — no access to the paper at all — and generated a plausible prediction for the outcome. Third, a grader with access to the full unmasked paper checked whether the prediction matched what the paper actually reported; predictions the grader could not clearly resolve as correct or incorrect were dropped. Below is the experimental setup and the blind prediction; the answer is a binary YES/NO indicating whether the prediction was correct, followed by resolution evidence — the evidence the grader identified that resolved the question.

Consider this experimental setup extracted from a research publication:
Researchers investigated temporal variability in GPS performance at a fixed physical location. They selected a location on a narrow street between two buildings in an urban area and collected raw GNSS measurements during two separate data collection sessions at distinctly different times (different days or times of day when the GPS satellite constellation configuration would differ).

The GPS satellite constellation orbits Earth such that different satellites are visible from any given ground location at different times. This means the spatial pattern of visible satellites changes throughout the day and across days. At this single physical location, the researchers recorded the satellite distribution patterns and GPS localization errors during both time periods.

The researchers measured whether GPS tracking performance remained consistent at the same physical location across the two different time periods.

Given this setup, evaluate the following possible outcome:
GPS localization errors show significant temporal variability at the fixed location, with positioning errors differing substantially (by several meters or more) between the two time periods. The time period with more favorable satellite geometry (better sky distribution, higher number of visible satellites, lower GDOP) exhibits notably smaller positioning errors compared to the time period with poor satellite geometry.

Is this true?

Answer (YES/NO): NO